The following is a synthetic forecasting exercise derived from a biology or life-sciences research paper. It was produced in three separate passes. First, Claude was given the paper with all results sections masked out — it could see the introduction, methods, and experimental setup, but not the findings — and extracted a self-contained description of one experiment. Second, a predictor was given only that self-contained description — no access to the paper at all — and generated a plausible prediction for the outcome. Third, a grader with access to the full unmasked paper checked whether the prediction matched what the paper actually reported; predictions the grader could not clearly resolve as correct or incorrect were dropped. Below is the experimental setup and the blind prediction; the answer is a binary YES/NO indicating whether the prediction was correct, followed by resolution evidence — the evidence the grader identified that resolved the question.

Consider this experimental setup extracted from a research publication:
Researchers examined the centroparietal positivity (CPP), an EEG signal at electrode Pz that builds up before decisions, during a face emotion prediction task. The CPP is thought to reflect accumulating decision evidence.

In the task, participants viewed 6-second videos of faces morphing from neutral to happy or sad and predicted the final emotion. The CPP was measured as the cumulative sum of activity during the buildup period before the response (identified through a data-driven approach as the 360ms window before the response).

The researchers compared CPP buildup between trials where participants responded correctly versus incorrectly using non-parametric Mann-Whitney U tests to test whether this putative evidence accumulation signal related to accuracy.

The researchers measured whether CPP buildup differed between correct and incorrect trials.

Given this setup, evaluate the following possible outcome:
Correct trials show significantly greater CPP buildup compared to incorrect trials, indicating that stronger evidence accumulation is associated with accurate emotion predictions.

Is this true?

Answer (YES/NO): NO